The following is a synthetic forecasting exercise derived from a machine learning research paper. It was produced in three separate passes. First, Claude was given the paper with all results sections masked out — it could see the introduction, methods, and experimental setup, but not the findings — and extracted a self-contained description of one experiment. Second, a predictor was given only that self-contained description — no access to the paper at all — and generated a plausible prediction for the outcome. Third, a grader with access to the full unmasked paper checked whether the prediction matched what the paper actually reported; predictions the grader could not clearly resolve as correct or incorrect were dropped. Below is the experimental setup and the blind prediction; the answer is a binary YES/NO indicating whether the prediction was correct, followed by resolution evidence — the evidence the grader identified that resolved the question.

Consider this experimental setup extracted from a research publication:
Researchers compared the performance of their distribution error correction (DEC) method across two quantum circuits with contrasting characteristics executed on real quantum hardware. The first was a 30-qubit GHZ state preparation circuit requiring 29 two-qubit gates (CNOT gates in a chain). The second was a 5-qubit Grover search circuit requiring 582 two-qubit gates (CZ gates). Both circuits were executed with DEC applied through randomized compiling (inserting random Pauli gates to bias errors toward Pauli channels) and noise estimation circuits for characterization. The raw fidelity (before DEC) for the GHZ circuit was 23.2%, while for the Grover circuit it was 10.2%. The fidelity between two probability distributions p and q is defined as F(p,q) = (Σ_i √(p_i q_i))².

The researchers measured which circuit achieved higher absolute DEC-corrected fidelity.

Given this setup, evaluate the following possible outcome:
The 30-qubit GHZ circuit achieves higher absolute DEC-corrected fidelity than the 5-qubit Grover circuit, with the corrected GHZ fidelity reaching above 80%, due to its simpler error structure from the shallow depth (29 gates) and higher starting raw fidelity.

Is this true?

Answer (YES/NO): YES